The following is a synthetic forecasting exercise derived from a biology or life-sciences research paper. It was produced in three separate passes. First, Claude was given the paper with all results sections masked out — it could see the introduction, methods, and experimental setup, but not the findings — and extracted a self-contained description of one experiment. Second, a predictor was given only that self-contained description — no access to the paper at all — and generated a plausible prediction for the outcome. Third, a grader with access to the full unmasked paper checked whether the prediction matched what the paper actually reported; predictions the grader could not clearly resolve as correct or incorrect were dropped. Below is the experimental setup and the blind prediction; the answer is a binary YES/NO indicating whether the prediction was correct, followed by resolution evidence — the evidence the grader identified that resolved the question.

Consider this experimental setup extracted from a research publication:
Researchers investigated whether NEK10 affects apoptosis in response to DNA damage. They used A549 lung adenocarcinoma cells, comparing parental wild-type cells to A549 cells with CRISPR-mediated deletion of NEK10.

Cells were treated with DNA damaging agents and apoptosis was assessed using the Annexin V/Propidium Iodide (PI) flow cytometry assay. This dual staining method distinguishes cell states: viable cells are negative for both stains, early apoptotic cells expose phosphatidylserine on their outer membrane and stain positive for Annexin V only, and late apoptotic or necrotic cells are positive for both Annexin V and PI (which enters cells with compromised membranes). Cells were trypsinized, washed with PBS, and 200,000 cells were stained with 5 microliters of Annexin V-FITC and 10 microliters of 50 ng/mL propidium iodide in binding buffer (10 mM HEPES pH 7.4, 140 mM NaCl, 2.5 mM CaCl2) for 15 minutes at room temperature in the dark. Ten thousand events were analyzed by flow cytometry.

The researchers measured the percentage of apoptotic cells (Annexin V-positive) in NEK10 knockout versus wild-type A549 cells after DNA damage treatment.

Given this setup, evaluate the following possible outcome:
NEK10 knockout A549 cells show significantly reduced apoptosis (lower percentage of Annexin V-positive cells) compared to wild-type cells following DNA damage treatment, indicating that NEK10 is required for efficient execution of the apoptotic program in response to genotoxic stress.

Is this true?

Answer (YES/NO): NO